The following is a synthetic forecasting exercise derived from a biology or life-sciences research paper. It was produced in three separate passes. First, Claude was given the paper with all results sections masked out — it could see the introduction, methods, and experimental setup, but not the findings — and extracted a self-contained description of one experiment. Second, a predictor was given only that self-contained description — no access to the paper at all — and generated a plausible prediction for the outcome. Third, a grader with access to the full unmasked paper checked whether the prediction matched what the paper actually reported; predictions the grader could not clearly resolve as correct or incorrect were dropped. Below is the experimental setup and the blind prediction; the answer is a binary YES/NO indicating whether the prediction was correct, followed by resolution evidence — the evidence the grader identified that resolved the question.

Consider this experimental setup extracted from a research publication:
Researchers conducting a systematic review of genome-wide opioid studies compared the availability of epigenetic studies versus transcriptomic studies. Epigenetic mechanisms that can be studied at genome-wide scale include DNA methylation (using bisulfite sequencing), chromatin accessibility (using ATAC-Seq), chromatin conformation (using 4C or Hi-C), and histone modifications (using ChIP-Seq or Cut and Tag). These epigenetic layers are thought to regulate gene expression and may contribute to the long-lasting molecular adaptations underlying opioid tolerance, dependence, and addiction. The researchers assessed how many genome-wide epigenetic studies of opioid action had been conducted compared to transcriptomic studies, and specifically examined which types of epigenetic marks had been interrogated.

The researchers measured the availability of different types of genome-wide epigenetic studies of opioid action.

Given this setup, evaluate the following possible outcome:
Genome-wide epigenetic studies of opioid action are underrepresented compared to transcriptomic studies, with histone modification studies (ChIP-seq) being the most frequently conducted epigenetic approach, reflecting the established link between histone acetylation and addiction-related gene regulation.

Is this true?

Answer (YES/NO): NO